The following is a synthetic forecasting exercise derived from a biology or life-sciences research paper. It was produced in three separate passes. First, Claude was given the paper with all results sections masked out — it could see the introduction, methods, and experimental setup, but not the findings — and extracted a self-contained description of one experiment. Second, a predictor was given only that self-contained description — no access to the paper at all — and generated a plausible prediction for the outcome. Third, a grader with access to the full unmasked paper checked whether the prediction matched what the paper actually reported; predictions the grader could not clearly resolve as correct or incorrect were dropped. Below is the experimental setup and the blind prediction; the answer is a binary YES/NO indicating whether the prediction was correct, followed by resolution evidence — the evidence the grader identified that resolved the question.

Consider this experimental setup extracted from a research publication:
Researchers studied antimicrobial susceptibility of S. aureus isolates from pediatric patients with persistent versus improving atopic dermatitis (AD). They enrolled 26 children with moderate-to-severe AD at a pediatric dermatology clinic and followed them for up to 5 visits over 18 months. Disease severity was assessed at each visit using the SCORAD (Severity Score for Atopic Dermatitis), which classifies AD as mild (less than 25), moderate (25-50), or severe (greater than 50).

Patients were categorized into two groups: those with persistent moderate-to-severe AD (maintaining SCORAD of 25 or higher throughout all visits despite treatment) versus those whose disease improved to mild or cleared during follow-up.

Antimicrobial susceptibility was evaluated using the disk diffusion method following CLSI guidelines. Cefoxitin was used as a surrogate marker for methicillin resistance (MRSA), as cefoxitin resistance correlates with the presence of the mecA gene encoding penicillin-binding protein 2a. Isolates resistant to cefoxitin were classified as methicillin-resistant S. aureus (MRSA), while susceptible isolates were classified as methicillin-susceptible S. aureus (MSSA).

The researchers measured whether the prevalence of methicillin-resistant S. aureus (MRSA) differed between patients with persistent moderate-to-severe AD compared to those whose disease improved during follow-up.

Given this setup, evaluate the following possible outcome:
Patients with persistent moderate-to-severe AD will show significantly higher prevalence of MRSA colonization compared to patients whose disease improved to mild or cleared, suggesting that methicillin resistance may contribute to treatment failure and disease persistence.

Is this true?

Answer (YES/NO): NO